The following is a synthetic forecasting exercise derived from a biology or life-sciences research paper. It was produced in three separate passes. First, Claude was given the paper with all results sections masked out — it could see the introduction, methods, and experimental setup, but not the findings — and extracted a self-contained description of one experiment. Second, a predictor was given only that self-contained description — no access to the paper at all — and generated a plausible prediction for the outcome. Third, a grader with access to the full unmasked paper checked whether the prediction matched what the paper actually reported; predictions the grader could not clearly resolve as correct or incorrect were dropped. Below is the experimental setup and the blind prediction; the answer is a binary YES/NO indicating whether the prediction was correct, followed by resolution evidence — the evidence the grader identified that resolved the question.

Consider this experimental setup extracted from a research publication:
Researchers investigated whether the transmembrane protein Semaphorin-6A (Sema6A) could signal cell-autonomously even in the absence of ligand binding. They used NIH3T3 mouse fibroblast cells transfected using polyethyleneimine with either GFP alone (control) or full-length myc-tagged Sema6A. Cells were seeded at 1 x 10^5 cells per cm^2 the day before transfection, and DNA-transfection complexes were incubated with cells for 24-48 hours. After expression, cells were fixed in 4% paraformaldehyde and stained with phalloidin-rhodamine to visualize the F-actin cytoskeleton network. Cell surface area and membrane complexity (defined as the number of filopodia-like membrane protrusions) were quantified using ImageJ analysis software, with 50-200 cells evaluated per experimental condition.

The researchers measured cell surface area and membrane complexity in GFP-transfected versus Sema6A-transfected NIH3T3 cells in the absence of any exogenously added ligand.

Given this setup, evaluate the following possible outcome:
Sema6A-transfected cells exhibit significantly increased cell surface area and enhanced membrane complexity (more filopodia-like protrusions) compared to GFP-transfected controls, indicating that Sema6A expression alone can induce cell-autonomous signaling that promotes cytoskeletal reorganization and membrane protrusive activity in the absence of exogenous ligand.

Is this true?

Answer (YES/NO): YES